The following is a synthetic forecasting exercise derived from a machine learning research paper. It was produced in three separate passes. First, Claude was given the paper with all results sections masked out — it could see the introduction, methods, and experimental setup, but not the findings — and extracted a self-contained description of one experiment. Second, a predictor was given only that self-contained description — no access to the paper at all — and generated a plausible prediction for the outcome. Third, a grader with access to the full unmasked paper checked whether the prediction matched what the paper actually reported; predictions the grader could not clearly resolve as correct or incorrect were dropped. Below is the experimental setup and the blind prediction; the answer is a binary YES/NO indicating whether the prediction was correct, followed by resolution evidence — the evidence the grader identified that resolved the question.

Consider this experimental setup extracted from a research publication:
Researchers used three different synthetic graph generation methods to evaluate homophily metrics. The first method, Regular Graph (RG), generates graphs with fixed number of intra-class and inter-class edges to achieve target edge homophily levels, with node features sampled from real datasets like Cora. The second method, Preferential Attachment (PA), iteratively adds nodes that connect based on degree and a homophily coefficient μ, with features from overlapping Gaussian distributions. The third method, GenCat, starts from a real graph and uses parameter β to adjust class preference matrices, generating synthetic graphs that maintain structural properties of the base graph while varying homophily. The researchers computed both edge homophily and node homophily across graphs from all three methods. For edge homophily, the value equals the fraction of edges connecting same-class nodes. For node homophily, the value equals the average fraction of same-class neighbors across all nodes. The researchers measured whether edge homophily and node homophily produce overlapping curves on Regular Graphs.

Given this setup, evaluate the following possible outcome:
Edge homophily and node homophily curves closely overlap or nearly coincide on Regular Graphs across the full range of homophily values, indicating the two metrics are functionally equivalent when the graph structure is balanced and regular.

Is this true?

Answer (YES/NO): NO